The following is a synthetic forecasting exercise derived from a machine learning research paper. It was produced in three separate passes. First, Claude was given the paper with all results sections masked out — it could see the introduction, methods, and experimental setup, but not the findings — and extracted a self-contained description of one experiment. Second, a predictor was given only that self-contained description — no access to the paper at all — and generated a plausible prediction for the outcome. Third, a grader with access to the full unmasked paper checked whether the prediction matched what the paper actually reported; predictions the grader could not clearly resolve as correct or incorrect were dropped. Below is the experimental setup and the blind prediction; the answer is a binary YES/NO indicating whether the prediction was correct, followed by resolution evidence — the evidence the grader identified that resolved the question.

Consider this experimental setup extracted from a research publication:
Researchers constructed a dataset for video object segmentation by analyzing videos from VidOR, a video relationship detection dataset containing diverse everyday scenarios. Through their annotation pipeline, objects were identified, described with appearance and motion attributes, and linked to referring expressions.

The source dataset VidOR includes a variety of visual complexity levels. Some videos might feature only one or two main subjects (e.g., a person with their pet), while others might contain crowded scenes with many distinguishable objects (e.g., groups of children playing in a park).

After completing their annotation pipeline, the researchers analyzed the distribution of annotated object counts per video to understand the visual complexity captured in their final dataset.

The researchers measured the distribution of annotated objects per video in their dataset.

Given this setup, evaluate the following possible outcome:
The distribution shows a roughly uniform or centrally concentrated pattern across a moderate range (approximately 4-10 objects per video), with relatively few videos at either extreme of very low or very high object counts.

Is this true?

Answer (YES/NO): NO